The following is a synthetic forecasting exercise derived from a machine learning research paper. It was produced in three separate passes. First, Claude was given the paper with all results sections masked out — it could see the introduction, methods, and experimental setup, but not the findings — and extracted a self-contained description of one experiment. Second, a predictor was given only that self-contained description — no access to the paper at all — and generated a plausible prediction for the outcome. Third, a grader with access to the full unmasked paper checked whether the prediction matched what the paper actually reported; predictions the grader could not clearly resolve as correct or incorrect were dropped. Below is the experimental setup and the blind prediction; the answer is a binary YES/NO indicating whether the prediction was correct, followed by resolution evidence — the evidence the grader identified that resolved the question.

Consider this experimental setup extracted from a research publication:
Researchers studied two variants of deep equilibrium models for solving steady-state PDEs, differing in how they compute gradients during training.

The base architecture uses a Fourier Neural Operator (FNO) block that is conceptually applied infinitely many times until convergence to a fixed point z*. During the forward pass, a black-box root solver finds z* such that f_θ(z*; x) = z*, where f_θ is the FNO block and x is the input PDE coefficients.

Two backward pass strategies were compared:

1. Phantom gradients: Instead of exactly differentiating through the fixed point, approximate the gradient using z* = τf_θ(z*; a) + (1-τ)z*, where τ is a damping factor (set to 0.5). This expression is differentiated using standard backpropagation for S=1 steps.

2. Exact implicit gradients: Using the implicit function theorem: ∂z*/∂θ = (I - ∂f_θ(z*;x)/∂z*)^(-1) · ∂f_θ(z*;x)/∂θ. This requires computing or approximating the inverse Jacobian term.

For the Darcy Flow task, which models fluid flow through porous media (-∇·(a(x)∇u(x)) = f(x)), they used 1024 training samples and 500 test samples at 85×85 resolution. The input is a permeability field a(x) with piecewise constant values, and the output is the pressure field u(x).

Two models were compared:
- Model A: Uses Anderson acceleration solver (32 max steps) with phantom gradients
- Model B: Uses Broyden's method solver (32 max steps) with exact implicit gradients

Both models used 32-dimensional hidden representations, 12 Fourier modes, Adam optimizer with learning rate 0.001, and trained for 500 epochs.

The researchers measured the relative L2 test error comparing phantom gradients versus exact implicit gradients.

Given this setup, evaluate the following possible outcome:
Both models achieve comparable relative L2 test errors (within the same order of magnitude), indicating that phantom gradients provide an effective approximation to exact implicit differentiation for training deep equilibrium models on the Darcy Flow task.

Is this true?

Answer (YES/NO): YES